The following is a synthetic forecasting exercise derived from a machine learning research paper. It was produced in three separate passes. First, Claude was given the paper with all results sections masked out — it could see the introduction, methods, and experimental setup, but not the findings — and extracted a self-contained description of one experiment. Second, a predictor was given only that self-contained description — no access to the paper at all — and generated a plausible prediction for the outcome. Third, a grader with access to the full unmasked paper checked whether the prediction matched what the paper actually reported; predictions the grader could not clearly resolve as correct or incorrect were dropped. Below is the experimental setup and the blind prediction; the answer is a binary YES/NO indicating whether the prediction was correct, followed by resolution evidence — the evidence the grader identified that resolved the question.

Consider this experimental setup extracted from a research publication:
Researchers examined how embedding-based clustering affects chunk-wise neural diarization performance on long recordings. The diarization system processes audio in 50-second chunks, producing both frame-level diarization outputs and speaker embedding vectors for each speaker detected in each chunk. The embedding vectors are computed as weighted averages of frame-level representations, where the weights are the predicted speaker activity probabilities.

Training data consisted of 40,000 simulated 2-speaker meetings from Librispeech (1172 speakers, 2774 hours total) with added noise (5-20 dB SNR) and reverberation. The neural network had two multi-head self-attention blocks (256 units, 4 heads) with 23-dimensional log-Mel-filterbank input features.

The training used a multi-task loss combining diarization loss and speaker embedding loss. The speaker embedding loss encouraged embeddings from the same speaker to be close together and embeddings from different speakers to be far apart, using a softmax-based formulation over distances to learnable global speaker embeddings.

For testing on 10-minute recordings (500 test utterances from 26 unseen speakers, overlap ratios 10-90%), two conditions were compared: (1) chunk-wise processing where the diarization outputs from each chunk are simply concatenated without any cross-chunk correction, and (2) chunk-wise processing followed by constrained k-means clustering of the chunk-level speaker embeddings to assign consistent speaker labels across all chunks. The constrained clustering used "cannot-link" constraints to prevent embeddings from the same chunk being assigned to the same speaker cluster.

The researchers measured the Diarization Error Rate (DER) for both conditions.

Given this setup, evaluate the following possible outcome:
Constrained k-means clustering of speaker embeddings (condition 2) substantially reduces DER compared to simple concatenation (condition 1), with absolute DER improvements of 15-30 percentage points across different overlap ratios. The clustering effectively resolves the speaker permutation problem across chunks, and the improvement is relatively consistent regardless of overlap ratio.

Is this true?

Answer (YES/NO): NO